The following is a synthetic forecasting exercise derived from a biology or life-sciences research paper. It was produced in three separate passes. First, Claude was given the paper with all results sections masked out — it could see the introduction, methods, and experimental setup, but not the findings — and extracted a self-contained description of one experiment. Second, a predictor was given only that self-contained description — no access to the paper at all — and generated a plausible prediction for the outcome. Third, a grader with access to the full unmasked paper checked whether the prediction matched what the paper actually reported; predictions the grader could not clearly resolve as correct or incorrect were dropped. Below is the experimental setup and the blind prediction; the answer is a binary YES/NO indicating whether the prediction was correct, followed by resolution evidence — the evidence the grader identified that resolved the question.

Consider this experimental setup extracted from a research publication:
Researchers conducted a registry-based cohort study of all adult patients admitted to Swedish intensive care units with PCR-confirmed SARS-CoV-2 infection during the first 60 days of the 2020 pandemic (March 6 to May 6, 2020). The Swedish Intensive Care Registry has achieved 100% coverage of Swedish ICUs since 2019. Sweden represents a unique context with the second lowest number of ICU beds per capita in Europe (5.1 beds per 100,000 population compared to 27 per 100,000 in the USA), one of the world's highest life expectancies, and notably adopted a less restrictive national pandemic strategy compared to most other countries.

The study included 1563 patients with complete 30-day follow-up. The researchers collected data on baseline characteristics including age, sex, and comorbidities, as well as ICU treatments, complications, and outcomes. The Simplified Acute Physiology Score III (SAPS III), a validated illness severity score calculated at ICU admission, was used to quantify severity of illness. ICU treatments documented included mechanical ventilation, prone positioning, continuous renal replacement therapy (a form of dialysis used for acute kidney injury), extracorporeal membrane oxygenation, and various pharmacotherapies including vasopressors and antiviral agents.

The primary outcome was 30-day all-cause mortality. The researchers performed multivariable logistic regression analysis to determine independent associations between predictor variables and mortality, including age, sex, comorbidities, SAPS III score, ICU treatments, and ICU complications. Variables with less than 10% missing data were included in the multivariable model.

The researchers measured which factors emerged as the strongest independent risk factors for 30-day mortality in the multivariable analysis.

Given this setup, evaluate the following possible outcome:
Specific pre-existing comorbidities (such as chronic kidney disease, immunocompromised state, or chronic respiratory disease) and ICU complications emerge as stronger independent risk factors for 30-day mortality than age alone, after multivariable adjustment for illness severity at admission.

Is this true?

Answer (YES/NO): NO